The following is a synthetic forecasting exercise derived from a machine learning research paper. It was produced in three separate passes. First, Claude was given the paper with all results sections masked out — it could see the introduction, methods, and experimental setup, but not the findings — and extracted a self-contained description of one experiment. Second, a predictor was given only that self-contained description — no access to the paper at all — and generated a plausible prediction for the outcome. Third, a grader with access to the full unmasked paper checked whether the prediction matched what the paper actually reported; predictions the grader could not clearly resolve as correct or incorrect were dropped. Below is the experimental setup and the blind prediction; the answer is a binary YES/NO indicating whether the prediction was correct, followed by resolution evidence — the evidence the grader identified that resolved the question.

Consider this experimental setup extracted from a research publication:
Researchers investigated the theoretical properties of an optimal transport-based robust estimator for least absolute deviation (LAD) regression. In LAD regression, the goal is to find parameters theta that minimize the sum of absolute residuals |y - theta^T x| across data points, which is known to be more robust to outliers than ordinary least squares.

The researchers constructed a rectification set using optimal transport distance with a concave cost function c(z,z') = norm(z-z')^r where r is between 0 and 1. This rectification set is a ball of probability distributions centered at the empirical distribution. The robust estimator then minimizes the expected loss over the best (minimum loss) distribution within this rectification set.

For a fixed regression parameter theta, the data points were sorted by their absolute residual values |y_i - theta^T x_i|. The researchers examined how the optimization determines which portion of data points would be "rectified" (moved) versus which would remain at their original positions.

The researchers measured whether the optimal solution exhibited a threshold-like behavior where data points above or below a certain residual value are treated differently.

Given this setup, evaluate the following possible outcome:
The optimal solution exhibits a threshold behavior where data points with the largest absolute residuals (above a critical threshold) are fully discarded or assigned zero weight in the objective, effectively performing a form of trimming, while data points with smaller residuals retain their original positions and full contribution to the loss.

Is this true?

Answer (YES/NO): YES